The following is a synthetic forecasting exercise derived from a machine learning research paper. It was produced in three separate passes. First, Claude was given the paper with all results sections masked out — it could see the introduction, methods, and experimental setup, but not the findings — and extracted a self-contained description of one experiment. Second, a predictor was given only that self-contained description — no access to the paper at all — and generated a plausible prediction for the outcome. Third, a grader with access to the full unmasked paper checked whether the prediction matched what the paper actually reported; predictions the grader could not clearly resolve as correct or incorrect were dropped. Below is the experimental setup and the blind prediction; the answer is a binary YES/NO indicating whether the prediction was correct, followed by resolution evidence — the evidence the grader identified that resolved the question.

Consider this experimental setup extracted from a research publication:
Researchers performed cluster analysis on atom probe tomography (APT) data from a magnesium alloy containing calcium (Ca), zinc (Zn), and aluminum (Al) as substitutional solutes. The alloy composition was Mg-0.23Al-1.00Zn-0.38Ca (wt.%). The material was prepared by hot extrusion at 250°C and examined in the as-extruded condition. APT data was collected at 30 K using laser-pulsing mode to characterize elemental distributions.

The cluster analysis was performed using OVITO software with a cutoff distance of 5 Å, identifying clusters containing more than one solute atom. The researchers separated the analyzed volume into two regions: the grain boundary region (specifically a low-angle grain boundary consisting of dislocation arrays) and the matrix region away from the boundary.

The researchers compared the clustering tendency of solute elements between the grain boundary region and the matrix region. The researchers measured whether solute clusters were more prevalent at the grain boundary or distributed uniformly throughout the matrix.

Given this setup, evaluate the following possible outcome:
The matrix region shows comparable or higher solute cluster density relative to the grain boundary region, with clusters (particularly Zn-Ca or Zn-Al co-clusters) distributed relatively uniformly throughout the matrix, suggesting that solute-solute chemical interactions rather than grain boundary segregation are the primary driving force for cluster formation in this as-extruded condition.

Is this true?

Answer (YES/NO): NO